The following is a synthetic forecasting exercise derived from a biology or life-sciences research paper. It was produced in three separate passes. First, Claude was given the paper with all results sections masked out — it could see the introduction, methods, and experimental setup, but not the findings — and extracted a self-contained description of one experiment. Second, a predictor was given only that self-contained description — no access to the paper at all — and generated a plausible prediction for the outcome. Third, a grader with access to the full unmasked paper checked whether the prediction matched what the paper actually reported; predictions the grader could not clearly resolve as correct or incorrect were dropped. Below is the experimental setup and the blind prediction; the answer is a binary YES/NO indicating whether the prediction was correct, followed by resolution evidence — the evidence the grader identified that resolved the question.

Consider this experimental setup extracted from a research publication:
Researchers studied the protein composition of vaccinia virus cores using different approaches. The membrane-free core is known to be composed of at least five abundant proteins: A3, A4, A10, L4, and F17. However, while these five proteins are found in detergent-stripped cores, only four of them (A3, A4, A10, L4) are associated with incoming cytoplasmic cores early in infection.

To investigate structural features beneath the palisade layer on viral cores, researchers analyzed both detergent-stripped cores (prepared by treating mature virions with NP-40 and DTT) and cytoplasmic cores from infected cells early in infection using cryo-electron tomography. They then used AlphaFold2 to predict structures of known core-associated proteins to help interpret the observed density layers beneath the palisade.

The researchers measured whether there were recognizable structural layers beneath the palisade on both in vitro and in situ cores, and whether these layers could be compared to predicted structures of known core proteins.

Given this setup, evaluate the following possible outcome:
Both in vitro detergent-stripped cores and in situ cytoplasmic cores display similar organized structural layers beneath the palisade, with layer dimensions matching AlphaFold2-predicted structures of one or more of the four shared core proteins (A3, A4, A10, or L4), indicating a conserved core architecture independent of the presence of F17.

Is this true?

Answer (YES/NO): NO